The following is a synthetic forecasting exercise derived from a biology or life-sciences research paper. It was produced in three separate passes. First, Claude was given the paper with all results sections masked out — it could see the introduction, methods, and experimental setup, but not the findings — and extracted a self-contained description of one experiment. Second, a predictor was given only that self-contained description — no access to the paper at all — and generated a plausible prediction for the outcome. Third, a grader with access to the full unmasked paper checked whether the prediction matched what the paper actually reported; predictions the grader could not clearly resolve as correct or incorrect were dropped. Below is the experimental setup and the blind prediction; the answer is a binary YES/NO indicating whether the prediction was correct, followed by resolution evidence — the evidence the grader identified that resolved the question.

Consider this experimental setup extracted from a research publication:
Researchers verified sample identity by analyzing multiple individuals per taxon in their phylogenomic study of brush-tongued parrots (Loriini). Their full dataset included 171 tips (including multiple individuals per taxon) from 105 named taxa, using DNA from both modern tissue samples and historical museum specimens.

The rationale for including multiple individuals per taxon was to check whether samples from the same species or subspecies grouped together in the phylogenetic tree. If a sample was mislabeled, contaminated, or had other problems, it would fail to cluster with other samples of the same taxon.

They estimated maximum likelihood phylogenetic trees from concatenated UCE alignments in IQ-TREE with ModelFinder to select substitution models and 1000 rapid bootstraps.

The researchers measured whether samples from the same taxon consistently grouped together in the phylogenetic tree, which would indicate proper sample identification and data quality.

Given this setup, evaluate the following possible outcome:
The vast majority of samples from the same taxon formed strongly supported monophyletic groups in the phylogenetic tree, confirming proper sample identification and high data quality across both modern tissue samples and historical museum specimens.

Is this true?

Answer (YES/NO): NO